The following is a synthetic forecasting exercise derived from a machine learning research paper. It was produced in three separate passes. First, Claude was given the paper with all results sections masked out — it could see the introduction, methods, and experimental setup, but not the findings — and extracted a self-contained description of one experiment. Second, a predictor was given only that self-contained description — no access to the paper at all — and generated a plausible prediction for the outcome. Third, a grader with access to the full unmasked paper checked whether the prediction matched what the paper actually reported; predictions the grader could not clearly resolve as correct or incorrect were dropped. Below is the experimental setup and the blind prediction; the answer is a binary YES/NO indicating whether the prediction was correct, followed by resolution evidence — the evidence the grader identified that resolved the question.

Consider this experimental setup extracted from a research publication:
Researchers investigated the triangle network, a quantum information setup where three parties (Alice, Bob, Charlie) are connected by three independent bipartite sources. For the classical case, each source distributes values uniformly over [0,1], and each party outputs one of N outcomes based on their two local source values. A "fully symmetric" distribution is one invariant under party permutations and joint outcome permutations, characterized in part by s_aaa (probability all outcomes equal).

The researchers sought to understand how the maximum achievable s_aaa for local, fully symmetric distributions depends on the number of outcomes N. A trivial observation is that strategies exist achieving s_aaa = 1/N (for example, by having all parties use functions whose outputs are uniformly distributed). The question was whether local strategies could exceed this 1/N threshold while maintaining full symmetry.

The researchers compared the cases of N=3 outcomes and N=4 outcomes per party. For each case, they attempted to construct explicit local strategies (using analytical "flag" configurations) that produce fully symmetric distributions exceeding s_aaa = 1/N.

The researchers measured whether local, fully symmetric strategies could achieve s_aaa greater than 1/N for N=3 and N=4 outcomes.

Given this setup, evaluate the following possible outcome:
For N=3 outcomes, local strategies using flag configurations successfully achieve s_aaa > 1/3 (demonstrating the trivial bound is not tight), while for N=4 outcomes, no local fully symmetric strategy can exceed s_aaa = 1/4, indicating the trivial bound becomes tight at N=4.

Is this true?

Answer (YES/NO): NO